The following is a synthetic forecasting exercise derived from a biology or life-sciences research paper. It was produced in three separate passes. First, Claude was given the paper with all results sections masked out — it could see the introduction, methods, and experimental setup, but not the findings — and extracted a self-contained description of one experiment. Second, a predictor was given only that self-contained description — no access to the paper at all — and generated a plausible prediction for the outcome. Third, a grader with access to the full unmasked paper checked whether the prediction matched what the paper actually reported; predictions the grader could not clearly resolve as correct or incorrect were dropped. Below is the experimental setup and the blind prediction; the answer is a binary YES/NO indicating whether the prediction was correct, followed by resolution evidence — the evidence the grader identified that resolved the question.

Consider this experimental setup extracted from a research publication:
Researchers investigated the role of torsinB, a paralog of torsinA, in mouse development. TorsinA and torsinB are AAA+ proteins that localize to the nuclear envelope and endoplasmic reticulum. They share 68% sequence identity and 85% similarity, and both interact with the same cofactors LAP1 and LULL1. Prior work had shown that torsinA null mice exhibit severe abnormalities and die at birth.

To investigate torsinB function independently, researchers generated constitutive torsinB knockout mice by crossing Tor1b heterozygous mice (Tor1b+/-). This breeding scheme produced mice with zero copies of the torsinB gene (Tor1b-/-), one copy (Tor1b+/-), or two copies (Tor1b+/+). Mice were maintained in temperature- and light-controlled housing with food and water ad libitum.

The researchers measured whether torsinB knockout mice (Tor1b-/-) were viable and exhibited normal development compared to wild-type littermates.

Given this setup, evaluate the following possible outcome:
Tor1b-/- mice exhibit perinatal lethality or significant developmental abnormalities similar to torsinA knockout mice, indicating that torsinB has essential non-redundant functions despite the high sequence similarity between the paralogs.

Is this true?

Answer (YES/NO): NO